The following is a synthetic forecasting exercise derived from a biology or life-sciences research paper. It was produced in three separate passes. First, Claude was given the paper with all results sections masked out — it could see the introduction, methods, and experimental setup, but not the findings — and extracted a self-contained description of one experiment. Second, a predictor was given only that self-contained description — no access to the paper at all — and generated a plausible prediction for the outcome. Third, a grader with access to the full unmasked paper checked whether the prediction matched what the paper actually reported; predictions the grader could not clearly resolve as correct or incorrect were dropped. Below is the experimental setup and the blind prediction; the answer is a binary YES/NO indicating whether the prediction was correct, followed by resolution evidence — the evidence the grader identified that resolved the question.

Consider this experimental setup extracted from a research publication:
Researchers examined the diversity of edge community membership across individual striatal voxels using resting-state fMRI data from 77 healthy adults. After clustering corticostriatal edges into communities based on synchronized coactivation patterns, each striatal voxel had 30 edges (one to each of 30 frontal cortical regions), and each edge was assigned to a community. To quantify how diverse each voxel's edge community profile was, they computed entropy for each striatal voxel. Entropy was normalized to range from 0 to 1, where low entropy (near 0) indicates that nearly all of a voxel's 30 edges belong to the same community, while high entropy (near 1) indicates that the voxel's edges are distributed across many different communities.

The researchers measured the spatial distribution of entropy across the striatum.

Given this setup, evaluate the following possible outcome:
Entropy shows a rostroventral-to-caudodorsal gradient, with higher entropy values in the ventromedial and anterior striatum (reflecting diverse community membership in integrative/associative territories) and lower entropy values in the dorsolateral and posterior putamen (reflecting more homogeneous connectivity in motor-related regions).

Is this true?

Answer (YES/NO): NO